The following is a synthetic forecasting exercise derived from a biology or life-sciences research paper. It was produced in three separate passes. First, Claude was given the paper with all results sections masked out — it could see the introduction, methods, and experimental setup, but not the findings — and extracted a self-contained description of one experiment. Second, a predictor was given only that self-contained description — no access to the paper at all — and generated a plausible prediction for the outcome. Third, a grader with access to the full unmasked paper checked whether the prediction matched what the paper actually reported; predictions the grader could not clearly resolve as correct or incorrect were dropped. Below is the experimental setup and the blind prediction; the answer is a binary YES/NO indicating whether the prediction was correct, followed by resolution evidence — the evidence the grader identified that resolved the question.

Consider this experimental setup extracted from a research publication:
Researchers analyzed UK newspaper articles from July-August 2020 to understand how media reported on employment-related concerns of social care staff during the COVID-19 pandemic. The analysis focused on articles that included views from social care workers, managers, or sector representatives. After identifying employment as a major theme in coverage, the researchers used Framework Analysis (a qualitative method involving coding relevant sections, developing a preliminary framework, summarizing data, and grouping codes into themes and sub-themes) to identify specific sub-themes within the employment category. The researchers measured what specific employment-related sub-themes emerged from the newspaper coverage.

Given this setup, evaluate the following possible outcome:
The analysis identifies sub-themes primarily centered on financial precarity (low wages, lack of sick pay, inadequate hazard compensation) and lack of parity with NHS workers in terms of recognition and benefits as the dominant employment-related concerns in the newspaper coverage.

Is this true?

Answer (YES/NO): NO